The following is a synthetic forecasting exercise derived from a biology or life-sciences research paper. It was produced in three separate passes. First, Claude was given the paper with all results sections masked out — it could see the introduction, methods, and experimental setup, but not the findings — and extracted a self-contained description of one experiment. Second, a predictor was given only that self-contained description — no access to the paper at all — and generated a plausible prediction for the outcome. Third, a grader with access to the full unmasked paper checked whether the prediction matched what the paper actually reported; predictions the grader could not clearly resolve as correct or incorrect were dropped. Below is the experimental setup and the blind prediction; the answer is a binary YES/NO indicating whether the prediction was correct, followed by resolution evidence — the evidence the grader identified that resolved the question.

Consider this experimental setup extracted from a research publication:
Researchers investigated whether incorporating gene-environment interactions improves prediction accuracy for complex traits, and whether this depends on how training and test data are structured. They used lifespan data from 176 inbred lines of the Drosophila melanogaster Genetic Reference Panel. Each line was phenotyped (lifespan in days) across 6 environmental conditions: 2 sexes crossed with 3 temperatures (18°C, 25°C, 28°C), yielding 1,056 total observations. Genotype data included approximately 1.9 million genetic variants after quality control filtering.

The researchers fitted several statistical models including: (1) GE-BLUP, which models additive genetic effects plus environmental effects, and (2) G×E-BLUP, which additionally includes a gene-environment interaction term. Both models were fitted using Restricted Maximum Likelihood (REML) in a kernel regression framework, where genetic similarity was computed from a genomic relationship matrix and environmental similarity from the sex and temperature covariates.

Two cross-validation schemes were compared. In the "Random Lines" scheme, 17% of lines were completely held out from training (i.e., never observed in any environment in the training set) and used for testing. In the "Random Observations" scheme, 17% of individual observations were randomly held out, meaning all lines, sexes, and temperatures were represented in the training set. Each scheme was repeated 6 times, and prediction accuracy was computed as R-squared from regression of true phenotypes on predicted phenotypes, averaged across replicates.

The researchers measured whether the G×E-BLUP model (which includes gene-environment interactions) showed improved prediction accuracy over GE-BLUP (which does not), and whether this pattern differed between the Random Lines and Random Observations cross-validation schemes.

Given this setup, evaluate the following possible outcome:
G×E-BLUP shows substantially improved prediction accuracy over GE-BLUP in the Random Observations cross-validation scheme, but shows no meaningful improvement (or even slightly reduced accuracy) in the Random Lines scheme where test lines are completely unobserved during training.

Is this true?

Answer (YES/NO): YES